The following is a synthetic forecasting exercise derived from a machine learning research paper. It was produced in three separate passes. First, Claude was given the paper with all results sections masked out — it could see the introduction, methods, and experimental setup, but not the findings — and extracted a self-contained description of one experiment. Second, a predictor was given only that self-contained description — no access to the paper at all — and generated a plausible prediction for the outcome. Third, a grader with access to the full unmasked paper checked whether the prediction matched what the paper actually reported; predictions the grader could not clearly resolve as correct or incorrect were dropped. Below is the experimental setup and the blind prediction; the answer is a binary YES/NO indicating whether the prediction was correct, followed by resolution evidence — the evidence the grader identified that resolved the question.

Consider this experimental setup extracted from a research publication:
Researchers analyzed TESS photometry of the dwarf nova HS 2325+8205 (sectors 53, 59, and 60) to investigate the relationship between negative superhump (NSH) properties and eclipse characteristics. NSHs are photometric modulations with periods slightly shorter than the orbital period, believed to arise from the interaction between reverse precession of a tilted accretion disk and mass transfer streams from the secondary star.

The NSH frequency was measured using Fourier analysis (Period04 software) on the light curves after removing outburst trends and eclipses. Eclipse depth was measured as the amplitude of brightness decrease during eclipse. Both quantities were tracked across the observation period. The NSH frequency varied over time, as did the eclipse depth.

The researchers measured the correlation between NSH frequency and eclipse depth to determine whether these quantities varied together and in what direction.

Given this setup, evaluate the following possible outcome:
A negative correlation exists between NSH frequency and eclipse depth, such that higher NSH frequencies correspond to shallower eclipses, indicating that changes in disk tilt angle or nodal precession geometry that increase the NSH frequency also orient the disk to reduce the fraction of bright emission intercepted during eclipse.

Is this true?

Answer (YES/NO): YES